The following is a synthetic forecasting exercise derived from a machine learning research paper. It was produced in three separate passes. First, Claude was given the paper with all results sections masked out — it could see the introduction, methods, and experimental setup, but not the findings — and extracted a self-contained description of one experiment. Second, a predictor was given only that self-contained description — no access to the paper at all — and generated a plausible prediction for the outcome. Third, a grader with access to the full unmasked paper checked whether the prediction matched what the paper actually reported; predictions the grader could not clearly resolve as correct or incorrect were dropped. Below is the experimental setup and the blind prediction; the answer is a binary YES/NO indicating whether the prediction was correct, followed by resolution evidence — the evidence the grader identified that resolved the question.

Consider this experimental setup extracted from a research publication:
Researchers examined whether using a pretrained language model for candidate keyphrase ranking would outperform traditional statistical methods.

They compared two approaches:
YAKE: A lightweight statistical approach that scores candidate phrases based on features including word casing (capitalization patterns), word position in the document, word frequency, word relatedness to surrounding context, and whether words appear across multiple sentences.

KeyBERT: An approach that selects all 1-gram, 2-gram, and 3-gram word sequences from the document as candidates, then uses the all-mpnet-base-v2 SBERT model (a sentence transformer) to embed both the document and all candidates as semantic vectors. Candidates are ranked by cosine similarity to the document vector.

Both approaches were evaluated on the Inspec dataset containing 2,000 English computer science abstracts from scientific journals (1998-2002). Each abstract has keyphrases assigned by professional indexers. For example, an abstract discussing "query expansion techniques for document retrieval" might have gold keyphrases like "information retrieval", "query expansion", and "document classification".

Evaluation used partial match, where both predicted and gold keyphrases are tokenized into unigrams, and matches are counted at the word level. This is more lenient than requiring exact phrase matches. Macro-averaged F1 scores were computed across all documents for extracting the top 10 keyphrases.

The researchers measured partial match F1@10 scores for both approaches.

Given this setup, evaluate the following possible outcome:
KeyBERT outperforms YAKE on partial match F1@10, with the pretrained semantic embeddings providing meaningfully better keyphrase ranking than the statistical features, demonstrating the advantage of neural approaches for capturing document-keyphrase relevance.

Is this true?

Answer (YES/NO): NO